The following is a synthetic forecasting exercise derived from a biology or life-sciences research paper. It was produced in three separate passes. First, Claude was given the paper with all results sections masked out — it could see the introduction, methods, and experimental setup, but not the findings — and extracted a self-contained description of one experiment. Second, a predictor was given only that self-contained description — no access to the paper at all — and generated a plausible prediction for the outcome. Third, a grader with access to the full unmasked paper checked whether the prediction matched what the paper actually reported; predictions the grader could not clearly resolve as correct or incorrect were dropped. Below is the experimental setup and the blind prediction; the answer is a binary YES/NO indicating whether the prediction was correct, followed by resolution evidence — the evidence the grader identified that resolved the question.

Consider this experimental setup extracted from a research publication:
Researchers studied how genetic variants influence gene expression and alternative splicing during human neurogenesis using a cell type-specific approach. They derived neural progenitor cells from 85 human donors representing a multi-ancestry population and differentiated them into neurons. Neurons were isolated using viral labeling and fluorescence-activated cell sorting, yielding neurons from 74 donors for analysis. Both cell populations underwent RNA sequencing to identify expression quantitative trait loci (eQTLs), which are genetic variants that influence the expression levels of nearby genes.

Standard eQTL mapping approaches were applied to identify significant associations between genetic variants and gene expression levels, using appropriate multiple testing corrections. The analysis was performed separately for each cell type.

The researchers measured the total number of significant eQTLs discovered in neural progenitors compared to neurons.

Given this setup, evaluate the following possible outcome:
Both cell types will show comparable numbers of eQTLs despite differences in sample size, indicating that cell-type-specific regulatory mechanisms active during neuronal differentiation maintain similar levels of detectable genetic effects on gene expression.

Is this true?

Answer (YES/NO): NO